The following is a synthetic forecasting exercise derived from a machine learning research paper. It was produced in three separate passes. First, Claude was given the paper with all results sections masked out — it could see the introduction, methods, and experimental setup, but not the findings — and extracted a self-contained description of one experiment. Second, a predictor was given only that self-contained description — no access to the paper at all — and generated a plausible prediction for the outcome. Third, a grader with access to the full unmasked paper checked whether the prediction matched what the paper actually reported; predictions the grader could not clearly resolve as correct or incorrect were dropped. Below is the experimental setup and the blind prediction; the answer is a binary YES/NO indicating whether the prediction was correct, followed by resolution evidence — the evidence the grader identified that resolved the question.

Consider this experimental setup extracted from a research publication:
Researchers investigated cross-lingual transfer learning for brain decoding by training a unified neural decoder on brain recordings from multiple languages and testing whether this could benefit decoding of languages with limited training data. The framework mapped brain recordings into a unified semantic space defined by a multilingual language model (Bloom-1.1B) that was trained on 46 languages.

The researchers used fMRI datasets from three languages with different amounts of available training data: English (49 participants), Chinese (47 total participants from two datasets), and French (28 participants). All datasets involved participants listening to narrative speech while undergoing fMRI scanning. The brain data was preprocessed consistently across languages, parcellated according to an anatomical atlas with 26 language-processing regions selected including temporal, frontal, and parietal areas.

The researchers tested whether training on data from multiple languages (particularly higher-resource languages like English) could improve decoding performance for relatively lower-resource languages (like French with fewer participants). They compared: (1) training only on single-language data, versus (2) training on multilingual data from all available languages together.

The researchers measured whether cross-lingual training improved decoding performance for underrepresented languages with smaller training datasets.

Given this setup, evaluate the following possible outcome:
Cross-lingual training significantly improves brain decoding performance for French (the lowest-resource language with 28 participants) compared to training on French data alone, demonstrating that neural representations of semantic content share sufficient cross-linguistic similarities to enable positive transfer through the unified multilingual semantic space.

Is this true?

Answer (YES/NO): YES